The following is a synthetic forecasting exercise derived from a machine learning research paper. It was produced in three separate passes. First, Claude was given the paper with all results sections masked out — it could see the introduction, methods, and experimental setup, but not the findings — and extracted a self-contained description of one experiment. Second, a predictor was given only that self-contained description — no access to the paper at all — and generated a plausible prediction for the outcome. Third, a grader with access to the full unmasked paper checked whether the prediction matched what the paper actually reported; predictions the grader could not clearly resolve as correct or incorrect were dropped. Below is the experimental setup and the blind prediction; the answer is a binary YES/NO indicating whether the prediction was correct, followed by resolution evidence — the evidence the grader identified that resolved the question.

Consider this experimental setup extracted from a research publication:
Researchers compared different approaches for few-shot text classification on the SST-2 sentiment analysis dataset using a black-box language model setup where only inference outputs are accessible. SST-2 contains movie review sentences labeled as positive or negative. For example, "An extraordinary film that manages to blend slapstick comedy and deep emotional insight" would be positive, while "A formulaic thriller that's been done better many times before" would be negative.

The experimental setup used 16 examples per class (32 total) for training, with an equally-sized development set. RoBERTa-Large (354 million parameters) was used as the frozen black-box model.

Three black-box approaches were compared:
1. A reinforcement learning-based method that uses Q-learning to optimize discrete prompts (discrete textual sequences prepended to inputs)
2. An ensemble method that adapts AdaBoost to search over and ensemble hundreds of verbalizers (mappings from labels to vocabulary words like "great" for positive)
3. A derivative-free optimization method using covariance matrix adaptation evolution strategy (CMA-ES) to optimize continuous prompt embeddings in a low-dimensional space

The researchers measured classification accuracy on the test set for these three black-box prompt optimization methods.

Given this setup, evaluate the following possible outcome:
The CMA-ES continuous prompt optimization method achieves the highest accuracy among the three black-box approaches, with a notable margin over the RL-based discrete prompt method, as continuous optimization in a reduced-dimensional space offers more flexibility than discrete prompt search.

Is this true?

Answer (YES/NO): NO